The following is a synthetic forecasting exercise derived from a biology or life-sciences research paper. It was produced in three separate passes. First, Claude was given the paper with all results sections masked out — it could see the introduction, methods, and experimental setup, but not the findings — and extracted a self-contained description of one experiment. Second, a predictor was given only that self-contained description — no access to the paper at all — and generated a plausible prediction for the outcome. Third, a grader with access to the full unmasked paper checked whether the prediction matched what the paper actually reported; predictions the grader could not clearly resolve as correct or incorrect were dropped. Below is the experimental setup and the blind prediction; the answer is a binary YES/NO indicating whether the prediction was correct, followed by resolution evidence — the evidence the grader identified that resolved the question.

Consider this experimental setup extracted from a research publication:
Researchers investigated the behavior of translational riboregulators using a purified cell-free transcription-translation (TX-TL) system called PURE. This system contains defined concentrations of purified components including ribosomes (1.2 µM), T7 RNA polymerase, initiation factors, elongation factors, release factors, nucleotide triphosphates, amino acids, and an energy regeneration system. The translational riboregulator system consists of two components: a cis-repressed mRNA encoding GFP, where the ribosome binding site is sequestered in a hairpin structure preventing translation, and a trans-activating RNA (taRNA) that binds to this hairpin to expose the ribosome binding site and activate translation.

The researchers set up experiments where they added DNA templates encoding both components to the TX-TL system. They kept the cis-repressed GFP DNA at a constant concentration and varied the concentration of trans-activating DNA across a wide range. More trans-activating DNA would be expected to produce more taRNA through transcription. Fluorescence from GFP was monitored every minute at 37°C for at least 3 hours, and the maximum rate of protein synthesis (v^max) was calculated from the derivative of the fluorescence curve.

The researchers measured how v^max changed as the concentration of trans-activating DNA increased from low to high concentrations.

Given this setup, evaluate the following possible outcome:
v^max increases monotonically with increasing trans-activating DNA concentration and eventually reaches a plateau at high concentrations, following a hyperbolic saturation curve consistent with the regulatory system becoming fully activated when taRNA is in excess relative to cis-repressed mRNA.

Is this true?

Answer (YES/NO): NO